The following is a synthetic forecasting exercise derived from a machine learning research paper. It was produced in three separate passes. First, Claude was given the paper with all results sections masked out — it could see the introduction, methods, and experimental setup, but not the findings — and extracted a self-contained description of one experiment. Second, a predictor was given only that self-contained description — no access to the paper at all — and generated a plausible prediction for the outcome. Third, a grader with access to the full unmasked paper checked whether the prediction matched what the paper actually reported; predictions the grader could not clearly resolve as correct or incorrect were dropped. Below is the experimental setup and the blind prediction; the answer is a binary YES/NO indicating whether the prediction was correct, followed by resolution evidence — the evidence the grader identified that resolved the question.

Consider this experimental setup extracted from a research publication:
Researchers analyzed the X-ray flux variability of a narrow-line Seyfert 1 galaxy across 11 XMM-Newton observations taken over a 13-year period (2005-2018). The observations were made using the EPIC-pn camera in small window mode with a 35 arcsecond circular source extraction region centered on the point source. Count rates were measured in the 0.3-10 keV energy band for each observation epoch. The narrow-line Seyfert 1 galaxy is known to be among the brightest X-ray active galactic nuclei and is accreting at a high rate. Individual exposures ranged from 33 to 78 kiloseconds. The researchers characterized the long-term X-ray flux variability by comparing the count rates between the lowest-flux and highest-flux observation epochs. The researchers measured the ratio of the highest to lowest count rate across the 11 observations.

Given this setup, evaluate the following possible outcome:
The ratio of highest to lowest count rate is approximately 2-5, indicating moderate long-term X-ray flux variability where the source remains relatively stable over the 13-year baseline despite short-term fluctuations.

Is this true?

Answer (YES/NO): YES